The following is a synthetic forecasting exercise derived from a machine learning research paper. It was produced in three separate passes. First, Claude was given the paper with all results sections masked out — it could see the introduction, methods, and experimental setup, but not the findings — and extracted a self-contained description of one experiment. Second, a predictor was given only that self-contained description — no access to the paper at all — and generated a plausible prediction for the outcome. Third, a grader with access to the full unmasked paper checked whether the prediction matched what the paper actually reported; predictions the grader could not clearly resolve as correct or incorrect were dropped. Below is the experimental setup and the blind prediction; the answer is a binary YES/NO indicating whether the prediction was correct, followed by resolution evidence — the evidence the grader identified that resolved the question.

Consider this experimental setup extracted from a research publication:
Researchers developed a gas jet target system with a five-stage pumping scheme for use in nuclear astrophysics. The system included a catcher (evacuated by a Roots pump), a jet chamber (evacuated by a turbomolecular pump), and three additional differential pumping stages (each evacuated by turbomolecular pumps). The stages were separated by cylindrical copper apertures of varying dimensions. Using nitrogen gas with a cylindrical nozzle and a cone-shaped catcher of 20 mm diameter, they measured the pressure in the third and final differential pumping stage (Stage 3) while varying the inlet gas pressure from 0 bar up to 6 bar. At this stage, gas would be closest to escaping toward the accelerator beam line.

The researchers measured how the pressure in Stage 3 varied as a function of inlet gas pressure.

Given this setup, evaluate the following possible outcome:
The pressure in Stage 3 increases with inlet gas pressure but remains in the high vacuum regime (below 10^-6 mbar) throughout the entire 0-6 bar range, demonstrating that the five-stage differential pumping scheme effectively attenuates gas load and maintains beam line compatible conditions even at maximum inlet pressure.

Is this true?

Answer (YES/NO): NO